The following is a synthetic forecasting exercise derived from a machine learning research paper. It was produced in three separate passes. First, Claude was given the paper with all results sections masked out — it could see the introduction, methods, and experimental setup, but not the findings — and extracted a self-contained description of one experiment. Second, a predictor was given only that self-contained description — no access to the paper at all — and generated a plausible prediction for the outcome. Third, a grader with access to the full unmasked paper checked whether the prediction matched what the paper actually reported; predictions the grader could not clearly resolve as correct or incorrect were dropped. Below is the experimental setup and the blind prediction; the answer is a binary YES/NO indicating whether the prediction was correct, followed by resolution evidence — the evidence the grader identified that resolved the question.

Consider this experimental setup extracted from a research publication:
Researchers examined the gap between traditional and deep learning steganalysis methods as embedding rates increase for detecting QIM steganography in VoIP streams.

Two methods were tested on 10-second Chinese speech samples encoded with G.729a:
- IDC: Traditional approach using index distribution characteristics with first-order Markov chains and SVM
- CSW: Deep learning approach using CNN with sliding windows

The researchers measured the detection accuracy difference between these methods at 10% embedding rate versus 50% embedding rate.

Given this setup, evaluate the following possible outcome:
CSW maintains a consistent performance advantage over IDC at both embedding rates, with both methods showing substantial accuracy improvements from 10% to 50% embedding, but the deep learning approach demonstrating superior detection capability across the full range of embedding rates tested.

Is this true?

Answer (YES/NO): YES